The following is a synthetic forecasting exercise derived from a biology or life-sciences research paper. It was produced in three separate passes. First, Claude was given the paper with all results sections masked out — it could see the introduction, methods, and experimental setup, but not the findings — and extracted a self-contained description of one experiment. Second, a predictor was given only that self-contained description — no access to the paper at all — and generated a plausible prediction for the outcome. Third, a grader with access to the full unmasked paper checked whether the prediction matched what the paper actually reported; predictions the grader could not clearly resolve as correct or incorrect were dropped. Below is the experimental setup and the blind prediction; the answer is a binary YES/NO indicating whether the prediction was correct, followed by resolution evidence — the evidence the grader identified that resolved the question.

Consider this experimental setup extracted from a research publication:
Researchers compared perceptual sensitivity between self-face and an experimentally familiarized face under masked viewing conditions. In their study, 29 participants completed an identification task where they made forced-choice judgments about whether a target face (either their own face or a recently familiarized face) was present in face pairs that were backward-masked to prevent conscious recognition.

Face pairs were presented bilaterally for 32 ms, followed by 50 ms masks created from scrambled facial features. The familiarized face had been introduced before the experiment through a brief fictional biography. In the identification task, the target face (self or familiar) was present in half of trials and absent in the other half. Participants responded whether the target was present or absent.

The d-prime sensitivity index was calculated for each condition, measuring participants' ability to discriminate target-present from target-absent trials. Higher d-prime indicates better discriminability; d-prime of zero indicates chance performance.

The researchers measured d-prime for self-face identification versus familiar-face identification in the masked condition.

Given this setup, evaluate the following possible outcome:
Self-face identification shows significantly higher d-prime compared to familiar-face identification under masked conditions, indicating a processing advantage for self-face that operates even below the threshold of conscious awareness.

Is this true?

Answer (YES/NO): NO